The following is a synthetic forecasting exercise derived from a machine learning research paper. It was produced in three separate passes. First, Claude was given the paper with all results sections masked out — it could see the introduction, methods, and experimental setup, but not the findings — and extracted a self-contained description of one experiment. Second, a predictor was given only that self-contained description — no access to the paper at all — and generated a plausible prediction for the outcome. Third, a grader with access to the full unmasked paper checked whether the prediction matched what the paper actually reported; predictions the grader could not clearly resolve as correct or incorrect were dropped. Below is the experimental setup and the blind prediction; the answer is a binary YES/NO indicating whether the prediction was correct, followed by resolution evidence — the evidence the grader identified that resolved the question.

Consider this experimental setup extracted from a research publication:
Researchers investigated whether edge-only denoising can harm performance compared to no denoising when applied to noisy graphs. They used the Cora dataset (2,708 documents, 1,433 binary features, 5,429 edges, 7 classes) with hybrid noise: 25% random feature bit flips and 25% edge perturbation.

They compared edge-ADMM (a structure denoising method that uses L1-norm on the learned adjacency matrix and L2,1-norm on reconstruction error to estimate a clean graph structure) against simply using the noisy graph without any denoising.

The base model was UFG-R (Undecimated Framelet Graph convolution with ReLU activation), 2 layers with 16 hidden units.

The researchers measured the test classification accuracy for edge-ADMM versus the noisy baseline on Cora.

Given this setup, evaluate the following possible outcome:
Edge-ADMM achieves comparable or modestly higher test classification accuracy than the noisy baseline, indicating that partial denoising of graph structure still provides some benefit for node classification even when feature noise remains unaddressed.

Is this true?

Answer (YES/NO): NO